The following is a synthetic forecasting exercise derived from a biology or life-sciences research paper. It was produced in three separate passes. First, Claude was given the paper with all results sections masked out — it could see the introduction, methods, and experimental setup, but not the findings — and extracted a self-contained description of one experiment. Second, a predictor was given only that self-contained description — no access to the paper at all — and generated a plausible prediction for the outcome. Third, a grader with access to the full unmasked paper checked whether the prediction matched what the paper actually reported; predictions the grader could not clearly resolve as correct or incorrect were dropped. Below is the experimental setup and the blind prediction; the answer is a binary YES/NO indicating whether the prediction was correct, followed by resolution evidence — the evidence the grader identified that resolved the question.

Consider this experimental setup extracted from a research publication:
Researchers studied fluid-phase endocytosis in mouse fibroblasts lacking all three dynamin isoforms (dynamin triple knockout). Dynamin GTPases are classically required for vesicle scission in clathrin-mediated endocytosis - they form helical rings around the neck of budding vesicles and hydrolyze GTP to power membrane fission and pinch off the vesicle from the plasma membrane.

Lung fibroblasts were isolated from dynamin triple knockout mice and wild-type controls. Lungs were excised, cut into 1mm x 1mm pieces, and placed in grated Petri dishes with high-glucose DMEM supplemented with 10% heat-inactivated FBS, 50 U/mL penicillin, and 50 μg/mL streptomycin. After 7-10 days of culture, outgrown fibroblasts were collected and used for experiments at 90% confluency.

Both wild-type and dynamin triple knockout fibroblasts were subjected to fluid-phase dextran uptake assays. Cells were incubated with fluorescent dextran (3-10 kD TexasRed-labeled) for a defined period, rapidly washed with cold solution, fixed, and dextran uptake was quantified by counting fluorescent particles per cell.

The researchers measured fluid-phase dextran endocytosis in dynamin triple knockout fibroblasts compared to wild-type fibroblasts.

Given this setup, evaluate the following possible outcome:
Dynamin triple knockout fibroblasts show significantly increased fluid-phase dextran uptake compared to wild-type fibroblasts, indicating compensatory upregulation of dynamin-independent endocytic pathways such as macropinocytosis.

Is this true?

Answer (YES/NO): NO